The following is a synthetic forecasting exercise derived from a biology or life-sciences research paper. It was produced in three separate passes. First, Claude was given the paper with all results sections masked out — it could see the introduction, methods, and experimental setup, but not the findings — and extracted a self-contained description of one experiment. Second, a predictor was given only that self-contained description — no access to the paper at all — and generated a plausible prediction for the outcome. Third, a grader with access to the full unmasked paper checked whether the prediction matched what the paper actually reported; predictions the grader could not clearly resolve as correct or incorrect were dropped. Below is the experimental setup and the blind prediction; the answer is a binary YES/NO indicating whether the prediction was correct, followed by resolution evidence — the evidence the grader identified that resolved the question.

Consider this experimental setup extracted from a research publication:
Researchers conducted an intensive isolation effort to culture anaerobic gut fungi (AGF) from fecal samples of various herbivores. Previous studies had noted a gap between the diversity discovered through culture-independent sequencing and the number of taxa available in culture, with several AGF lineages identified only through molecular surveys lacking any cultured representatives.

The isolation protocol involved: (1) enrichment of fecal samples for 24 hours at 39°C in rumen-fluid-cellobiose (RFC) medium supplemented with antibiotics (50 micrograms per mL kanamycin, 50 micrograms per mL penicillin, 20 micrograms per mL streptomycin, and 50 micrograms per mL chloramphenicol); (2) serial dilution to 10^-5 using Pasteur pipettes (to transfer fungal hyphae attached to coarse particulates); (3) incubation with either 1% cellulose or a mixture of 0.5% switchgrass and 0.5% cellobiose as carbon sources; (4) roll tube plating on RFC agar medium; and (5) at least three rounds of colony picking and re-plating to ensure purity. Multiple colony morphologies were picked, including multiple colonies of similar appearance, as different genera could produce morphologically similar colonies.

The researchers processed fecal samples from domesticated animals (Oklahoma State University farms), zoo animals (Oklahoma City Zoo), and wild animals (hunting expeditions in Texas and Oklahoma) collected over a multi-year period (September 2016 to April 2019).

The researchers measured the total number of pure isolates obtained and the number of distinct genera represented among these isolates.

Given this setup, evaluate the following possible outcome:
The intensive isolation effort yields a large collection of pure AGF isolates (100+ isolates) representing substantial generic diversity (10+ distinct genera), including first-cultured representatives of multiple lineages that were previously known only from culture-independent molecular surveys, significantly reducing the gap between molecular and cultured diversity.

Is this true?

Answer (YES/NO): YES